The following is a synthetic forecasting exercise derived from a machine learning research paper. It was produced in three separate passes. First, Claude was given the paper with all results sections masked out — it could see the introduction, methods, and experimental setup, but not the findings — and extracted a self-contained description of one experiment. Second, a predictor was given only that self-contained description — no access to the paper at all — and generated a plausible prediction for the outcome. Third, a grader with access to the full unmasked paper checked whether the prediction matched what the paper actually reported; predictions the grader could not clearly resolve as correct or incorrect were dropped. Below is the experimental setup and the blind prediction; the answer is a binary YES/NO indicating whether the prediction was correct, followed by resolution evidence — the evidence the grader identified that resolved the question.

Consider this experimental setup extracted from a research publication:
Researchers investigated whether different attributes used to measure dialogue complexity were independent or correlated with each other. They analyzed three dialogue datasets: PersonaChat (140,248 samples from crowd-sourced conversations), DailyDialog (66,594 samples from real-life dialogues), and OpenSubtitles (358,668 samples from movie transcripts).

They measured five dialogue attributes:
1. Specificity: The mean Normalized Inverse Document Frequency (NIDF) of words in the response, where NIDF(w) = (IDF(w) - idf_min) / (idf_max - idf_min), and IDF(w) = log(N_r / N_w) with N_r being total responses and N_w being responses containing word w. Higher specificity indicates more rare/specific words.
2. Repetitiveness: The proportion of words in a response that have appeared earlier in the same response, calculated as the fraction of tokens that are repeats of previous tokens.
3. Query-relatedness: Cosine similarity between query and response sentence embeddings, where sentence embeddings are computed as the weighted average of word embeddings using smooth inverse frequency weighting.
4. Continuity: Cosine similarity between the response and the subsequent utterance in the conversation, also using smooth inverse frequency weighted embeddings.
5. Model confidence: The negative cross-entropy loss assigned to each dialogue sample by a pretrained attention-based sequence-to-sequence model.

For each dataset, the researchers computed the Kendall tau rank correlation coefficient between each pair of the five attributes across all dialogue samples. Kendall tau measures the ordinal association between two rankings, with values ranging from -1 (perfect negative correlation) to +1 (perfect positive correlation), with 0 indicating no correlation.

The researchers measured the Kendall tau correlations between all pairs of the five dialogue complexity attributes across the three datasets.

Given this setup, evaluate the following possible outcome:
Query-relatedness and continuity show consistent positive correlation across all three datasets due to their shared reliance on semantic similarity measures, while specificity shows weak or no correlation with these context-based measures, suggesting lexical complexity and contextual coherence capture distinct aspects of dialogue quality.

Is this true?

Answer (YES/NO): YES